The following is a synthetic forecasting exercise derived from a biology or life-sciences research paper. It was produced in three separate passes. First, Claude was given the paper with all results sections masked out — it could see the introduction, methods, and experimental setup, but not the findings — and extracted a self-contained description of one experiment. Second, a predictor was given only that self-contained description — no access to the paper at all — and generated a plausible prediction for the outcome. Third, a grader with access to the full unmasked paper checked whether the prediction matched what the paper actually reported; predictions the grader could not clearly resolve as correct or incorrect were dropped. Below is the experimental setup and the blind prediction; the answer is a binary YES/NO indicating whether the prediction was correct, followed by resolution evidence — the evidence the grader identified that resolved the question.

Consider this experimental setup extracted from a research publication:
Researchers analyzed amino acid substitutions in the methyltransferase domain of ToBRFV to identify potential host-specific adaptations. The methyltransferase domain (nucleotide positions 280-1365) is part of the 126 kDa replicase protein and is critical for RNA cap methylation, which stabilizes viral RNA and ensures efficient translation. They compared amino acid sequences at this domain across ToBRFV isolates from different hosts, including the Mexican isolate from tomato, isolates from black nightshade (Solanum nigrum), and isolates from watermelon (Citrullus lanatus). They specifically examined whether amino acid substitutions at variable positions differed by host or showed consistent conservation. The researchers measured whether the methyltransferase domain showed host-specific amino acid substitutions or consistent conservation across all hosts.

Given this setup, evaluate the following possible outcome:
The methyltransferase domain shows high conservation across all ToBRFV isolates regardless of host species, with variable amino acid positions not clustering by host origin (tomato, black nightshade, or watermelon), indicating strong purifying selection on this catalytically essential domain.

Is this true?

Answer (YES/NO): NO